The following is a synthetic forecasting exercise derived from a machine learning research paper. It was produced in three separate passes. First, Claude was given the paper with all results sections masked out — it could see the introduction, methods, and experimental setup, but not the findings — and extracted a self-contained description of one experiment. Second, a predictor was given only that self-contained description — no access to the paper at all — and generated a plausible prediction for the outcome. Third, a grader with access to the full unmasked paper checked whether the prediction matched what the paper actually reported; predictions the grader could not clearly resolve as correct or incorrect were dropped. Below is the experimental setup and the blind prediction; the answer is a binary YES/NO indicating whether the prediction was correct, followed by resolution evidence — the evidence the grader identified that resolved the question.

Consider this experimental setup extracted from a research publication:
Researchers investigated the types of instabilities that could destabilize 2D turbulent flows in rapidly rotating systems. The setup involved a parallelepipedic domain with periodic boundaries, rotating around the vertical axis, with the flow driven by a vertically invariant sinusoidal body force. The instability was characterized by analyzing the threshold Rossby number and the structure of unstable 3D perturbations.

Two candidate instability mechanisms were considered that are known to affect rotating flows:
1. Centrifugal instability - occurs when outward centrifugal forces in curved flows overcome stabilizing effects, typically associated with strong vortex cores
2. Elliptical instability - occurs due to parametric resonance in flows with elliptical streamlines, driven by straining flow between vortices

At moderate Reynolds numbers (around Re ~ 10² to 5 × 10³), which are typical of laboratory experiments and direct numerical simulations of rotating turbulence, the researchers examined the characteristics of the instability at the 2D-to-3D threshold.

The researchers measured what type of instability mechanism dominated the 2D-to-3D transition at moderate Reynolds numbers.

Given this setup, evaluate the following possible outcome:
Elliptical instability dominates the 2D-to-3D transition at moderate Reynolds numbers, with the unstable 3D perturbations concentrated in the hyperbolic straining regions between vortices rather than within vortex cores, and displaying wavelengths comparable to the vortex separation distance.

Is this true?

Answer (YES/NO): NO